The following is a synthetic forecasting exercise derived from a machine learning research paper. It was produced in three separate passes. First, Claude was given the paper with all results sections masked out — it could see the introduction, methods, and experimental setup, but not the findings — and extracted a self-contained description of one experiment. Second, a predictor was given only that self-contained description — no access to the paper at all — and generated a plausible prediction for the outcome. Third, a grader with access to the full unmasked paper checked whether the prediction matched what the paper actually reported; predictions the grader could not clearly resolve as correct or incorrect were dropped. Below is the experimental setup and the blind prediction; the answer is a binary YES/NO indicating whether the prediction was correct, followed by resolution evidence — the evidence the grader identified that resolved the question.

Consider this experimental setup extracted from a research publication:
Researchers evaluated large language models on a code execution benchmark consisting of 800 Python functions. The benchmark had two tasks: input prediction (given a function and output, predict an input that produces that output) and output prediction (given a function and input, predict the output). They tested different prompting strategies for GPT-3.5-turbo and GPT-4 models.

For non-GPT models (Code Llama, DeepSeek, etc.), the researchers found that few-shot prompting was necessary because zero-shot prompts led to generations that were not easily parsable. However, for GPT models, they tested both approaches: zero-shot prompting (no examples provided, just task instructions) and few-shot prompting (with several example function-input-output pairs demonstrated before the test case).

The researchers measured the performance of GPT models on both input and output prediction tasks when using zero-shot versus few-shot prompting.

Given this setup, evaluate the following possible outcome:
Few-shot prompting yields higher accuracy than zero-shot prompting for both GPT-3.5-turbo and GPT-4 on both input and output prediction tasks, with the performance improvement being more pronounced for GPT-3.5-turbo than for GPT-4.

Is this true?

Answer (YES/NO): NO